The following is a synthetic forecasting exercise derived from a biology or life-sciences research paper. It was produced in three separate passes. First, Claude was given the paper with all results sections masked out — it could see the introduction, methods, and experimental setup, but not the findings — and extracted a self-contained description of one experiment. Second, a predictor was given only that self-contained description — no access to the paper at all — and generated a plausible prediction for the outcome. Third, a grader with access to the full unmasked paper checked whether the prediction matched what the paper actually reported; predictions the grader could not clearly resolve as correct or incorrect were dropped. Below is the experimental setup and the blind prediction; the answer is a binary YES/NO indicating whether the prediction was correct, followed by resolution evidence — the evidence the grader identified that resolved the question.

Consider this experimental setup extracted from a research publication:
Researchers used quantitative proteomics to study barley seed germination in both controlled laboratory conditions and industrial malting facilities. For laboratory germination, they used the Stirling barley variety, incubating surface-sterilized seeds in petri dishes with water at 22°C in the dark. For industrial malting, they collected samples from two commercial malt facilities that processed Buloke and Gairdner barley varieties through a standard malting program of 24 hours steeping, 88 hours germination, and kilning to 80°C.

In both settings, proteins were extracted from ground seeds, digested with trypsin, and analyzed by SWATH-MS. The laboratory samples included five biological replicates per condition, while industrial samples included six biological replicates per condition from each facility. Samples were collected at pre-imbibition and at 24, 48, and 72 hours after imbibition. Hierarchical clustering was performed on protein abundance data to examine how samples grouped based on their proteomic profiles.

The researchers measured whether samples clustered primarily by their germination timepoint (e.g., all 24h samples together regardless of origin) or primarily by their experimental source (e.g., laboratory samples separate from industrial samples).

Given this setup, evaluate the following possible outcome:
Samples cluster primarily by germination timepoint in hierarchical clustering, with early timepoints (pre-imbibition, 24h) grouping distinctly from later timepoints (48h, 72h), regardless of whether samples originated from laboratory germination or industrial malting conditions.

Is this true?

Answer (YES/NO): NO